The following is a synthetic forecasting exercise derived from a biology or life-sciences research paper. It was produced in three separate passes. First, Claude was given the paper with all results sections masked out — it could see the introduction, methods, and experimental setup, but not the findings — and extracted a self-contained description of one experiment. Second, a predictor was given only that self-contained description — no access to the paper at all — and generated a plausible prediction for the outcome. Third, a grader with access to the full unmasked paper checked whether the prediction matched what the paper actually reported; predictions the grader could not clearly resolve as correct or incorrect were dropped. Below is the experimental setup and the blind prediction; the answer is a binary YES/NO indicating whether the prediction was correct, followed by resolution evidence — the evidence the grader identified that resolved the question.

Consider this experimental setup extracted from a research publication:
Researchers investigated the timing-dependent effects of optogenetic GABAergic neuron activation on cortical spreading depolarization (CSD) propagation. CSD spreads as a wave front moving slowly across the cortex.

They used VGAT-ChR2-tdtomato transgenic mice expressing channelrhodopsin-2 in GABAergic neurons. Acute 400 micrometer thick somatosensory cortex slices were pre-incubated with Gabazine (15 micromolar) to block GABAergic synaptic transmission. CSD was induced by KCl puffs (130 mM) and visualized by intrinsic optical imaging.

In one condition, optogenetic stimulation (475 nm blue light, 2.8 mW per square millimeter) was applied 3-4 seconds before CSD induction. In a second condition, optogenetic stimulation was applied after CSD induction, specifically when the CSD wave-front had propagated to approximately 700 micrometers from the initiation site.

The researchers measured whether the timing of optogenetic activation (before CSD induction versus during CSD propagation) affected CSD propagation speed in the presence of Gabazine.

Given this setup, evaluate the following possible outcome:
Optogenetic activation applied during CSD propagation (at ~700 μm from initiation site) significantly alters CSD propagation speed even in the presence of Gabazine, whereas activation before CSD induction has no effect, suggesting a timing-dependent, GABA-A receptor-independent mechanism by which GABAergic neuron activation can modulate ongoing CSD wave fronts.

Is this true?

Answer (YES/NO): NO